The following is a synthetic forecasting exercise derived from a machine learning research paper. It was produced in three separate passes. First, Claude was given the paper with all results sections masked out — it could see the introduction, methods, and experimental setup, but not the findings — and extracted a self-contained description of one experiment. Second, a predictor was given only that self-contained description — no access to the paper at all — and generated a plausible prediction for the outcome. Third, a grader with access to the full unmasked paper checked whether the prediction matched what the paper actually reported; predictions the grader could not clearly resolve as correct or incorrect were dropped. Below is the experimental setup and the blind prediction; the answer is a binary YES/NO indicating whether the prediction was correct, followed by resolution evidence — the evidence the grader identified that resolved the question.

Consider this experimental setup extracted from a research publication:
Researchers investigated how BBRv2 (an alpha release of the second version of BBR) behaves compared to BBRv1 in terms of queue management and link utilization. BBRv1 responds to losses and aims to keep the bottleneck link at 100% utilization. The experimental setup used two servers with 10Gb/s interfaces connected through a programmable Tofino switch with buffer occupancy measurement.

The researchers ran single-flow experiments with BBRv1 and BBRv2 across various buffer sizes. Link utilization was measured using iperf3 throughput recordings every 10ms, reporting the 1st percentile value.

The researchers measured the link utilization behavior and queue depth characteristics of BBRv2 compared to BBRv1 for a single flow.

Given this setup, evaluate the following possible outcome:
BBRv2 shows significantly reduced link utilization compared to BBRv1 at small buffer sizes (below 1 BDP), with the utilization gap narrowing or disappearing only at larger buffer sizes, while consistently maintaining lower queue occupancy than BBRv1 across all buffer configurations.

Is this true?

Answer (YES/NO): NO